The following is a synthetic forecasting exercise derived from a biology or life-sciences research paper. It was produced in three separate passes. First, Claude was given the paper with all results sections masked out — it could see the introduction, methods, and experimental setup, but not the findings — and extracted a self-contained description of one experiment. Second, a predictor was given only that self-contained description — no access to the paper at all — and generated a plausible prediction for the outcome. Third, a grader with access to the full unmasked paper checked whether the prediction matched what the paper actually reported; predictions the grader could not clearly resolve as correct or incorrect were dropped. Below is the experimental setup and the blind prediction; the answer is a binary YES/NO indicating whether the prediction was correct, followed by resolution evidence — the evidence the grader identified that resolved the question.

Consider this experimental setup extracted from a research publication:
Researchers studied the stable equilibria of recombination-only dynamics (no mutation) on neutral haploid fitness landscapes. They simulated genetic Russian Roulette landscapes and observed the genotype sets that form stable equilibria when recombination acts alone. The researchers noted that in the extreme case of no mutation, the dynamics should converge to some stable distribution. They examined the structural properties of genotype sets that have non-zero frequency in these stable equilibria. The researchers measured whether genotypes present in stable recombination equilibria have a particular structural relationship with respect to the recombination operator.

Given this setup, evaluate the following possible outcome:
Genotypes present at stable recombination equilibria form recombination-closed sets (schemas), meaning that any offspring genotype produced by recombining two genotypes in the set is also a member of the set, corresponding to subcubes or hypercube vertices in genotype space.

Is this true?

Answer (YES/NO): YES